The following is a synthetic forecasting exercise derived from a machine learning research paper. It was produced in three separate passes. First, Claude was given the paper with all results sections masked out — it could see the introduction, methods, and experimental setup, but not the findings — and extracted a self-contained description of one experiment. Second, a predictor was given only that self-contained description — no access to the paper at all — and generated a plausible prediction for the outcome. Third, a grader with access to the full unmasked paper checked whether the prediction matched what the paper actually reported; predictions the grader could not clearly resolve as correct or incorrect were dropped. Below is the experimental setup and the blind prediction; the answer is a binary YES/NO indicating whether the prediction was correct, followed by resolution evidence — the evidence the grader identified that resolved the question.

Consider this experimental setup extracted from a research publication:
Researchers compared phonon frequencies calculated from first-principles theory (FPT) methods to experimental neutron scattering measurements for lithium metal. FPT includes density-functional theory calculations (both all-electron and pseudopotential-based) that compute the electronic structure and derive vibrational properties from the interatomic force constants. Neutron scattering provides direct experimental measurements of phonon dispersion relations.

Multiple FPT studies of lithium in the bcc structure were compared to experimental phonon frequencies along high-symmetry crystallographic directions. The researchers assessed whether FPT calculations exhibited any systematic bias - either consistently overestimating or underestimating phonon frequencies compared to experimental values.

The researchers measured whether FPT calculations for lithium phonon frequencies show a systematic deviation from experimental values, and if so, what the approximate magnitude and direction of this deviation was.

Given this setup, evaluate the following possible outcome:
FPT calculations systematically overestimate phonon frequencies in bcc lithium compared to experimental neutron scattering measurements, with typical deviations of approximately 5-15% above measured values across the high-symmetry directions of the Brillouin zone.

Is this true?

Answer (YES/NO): YES